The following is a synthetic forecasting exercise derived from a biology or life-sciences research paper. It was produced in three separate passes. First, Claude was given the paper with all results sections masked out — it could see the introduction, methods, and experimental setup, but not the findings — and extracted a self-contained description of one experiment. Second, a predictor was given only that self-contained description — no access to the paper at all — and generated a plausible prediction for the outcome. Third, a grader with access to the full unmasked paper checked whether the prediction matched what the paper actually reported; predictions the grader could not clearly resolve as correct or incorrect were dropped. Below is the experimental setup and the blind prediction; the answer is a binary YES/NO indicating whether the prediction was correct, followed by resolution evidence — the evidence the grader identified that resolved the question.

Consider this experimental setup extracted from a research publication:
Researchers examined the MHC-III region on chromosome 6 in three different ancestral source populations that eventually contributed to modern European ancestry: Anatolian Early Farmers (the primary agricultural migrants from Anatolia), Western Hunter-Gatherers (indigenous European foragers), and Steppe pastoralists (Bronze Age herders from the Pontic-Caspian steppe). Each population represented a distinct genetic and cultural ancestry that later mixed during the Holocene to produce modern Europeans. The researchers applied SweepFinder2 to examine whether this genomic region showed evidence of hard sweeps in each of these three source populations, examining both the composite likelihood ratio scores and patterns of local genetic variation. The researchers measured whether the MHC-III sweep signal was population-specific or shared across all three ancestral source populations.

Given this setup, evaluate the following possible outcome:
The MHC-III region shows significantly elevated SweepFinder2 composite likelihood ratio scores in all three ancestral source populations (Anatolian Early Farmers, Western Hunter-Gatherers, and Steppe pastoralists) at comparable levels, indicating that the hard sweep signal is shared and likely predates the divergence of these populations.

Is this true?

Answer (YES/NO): NO